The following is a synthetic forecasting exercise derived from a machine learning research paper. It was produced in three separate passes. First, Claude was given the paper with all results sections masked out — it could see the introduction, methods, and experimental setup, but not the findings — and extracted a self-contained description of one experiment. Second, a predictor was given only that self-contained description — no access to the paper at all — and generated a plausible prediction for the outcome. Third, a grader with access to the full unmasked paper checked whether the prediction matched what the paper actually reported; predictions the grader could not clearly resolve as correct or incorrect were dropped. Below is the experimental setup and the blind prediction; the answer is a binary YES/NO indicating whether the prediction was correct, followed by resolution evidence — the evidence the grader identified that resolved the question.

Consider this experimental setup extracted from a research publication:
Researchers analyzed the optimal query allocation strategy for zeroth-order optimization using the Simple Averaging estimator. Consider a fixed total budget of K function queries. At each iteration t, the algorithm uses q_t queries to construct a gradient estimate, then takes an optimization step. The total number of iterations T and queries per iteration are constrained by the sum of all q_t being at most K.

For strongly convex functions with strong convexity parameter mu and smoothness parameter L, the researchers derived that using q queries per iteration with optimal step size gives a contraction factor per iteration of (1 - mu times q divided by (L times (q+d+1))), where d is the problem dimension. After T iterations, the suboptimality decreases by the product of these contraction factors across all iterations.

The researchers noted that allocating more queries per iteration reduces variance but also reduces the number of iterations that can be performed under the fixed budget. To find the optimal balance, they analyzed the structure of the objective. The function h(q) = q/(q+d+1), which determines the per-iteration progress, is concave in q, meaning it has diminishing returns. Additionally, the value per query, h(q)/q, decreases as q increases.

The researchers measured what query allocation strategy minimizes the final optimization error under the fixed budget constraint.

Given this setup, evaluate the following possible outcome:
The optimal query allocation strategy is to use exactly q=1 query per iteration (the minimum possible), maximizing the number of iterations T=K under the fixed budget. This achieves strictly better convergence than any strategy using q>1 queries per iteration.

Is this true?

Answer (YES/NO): YES